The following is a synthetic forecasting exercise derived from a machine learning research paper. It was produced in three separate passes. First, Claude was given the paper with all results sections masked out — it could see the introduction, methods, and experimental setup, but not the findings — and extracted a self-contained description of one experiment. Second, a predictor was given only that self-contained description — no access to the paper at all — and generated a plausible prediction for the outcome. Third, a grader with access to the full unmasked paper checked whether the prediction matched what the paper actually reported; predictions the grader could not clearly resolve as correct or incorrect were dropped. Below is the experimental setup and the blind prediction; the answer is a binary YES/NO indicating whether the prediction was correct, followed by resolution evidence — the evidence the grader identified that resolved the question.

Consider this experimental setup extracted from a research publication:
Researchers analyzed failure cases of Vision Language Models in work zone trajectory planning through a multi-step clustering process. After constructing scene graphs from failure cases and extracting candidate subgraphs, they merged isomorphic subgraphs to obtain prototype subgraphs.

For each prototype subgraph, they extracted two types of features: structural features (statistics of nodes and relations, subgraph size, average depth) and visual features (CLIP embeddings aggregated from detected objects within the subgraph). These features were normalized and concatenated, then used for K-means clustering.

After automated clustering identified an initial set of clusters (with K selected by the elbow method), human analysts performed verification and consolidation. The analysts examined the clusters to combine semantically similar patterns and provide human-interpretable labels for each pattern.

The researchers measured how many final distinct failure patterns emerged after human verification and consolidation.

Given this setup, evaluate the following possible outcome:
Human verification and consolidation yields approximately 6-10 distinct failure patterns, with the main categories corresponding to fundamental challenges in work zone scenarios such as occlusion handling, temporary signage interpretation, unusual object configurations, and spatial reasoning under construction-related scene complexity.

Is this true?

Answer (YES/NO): YES